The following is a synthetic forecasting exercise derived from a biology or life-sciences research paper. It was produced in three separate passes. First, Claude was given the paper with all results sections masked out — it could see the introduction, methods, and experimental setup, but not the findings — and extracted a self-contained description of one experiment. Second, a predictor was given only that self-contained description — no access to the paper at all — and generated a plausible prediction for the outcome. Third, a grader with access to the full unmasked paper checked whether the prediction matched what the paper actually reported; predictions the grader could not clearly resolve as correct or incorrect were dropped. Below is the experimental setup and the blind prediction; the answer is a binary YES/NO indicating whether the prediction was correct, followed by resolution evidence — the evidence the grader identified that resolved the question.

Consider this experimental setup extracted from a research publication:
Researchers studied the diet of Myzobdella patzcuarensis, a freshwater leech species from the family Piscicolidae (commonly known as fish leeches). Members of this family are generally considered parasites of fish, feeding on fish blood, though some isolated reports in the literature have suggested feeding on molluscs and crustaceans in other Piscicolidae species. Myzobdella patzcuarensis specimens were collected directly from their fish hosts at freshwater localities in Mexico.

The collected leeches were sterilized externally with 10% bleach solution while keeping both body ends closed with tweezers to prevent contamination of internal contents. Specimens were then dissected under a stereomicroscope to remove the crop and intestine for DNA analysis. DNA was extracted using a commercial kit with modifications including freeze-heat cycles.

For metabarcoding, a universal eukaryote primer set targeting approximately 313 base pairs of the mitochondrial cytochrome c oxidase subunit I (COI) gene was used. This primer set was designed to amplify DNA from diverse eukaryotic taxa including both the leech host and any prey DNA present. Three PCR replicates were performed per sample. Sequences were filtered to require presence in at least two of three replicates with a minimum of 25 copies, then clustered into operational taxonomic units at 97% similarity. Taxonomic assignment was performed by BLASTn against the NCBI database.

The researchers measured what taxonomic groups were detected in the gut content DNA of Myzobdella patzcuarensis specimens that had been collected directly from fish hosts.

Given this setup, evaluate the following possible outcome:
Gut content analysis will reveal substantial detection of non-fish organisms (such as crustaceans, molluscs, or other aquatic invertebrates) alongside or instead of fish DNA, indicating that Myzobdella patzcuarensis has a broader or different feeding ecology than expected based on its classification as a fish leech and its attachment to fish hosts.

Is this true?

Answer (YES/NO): NO